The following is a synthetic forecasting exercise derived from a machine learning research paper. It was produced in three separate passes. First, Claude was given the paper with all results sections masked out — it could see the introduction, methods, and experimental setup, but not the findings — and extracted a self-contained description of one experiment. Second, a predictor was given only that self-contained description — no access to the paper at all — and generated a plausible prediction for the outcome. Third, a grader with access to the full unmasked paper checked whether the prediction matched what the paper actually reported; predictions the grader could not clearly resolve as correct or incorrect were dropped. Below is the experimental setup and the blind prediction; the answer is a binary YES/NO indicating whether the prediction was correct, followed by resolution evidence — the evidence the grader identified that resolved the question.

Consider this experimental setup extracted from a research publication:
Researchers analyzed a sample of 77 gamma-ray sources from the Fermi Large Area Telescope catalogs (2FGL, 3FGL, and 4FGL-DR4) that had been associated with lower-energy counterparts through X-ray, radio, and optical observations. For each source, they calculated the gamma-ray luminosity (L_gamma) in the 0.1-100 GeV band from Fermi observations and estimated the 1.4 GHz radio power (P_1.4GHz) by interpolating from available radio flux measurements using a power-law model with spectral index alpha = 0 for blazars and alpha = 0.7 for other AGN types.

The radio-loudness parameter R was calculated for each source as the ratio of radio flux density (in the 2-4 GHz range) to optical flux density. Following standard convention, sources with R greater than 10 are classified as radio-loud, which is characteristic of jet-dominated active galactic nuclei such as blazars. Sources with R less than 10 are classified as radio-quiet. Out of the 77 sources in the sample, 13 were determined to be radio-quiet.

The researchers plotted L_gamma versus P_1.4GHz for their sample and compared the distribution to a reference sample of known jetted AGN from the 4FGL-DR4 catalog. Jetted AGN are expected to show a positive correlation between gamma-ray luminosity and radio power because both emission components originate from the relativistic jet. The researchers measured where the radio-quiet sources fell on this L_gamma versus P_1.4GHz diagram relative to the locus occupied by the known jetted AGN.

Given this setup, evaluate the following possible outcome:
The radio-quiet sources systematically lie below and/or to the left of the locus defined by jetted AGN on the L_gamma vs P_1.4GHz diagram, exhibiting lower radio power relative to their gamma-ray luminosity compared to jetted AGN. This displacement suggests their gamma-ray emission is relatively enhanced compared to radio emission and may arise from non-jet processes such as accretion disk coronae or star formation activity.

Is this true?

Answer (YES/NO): YES